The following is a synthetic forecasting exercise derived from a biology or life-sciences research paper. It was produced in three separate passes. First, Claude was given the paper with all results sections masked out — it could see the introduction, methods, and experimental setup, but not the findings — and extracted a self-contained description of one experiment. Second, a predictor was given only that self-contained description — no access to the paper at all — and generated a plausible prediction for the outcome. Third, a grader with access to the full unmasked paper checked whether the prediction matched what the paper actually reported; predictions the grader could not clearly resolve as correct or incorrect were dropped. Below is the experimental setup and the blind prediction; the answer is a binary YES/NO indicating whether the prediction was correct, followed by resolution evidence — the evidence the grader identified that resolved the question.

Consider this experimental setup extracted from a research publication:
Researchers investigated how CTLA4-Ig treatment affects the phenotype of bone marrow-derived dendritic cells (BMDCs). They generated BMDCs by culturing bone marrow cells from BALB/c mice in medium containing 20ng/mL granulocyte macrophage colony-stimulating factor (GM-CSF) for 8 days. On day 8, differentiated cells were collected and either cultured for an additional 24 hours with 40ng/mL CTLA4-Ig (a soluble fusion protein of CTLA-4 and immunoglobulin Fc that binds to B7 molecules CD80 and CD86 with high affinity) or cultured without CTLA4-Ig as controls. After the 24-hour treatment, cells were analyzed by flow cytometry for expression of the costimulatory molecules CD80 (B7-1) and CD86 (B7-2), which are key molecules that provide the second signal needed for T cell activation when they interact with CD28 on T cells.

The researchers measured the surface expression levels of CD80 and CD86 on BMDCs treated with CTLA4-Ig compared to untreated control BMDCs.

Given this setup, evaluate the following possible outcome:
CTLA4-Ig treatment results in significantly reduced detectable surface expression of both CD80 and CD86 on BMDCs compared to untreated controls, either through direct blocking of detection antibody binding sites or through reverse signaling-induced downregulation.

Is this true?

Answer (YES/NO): NO